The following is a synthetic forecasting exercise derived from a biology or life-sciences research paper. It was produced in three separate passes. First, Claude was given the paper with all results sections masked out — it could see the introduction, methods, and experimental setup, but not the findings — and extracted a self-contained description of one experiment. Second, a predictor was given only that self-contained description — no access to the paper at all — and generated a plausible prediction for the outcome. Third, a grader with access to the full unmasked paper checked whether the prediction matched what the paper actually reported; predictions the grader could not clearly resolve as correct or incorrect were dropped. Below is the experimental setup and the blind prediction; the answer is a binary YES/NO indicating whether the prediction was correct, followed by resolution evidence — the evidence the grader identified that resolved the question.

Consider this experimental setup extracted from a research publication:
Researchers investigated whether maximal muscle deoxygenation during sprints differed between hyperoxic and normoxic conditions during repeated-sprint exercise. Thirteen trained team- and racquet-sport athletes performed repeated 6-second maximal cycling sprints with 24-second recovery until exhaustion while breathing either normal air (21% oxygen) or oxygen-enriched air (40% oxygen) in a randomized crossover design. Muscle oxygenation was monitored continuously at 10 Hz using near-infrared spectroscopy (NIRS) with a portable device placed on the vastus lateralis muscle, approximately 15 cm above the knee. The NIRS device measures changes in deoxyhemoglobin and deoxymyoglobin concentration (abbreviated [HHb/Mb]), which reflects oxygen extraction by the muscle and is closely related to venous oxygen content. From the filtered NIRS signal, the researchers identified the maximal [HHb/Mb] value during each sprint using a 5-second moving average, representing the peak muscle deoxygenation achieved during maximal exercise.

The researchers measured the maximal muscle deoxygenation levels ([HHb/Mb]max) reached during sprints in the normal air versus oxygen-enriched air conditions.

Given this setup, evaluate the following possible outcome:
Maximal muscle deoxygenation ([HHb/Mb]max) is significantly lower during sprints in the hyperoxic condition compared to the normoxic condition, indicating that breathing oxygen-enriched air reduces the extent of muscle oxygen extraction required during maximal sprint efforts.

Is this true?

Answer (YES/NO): NO